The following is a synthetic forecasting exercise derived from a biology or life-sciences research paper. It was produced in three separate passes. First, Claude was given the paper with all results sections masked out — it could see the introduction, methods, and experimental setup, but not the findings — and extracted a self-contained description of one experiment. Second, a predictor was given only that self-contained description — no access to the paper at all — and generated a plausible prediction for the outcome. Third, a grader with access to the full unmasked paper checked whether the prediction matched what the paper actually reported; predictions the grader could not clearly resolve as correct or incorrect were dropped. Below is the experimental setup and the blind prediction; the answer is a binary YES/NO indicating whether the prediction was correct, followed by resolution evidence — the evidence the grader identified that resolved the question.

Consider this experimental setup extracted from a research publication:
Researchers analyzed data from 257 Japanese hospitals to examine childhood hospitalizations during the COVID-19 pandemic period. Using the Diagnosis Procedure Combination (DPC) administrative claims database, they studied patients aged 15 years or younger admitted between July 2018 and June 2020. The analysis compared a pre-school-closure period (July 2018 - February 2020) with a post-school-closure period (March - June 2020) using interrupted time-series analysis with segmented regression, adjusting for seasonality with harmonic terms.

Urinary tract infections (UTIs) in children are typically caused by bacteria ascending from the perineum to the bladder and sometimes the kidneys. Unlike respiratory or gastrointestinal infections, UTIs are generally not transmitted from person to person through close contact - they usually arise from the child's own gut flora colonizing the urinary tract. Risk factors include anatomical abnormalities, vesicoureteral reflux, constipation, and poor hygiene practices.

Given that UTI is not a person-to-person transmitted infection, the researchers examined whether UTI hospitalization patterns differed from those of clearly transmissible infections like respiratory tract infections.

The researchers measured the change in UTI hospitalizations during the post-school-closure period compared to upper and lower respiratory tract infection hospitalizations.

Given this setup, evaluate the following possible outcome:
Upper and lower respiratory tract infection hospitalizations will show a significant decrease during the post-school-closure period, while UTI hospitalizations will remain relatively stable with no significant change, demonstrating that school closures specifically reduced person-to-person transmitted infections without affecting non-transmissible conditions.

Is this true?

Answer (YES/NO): YES